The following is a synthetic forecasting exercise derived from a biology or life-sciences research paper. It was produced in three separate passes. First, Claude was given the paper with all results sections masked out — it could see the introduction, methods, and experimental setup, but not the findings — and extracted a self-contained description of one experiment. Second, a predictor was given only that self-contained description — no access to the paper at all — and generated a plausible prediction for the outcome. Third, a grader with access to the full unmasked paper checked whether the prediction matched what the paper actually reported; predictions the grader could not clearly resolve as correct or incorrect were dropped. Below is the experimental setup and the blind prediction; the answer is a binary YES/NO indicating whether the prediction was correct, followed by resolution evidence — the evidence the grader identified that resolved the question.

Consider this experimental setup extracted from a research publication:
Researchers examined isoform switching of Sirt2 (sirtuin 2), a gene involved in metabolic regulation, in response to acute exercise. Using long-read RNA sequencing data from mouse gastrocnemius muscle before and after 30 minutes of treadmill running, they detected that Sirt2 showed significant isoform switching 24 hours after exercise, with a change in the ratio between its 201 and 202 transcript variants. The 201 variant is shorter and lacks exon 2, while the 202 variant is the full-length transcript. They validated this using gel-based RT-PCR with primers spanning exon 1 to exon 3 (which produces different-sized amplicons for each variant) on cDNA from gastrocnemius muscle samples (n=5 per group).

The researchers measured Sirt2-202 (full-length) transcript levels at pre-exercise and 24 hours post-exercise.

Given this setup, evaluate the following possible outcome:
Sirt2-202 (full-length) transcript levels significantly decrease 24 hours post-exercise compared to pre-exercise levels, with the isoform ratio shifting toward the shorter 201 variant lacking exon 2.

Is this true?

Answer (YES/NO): NO